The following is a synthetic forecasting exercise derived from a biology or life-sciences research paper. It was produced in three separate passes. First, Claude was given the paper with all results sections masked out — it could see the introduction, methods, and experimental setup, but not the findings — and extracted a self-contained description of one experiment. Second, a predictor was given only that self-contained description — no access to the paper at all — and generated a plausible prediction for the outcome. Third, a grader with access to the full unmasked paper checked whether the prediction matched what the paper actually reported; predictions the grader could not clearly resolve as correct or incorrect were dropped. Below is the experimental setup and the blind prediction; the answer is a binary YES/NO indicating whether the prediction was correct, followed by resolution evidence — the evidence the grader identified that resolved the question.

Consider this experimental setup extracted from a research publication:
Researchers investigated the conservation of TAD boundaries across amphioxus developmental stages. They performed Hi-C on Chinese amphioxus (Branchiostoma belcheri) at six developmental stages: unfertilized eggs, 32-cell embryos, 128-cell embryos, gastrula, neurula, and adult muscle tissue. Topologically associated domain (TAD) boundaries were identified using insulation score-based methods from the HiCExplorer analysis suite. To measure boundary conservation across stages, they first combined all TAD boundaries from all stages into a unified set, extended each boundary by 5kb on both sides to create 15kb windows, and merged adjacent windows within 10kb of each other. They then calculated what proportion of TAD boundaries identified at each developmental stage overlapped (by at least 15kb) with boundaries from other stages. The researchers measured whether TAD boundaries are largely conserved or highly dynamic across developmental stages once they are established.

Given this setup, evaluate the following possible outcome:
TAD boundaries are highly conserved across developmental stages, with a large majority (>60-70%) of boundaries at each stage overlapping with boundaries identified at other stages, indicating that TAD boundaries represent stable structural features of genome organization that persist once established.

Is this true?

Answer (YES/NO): NO